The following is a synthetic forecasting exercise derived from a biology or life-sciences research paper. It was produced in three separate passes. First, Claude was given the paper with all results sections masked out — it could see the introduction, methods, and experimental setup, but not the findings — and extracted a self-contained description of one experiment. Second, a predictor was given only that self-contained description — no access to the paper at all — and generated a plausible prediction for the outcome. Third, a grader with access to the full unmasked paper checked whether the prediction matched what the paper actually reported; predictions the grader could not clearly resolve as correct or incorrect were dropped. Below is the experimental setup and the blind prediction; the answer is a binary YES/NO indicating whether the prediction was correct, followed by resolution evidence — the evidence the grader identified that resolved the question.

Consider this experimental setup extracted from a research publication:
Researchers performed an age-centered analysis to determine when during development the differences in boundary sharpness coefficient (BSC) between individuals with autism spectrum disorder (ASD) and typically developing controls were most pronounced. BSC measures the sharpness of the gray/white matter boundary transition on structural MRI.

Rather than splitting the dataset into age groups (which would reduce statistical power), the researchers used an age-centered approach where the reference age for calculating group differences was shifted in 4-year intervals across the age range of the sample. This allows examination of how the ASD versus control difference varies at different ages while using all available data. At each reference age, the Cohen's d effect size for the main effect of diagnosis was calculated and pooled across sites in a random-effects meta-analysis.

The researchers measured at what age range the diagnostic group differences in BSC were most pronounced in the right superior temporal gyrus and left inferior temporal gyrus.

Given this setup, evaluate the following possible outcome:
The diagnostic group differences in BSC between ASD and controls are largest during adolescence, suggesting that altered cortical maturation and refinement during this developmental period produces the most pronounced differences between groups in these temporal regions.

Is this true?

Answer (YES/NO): YES